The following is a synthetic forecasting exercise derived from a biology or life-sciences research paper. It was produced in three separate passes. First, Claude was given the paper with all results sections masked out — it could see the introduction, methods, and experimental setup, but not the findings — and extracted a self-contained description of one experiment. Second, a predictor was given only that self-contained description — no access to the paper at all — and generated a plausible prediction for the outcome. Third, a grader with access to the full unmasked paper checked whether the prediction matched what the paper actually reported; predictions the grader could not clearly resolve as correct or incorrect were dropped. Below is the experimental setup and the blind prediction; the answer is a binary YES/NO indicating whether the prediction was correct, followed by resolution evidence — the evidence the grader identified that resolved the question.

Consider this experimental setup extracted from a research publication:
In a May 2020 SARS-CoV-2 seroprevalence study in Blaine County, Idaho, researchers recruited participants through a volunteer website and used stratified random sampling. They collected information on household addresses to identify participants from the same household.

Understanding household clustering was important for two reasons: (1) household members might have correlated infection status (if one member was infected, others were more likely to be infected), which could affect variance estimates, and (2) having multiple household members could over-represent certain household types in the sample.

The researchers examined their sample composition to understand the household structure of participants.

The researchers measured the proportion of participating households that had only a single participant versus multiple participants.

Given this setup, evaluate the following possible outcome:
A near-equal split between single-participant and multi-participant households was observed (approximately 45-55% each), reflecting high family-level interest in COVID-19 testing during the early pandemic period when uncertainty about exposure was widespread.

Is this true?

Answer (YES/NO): NO